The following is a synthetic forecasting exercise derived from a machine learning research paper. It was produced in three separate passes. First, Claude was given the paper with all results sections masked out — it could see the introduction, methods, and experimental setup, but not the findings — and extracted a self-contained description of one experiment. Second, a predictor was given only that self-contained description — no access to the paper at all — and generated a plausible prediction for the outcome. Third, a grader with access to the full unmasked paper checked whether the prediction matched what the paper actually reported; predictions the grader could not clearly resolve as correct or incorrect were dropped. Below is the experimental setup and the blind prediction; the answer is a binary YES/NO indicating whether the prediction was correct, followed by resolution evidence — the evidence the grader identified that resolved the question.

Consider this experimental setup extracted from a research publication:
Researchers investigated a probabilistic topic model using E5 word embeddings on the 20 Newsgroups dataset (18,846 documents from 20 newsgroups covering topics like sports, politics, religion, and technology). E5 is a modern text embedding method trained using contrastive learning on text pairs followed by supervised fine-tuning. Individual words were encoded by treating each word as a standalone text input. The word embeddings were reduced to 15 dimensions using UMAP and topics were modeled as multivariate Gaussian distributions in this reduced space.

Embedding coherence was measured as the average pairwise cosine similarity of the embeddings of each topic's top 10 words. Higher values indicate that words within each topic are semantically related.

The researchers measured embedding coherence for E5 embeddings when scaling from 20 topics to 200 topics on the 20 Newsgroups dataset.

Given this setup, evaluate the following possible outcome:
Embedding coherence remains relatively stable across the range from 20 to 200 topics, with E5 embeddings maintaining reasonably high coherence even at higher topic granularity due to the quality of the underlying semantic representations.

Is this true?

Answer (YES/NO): YES